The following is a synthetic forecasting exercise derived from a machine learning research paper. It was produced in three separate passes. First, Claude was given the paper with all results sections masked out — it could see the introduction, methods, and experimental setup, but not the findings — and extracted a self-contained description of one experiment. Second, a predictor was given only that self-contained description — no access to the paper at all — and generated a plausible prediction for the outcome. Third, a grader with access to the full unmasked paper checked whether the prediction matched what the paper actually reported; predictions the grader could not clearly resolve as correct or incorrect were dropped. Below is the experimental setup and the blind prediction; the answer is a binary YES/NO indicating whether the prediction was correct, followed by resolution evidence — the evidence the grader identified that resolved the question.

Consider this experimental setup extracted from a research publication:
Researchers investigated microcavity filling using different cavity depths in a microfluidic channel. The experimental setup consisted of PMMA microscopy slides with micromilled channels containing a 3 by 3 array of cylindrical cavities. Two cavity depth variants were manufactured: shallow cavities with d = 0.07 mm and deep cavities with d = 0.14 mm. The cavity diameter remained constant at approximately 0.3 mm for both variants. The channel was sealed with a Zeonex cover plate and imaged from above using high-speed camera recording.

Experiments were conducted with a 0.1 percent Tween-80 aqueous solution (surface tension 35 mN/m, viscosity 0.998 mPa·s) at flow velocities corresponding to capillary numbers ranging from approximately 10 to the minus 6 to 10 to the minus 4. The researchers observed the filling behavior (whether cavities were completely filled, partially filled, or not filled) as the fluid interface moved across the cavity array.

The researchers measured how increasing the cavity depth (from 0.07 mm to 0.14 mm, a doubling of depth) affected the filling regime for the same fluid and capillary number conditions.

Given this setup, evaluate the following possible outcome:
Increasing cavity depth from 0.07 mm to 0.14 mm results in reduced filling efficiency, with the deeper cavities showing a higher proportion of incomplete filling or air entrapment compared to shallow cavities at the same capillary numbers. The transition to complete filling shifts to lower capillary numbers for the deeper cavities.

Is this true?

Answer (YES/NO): YES